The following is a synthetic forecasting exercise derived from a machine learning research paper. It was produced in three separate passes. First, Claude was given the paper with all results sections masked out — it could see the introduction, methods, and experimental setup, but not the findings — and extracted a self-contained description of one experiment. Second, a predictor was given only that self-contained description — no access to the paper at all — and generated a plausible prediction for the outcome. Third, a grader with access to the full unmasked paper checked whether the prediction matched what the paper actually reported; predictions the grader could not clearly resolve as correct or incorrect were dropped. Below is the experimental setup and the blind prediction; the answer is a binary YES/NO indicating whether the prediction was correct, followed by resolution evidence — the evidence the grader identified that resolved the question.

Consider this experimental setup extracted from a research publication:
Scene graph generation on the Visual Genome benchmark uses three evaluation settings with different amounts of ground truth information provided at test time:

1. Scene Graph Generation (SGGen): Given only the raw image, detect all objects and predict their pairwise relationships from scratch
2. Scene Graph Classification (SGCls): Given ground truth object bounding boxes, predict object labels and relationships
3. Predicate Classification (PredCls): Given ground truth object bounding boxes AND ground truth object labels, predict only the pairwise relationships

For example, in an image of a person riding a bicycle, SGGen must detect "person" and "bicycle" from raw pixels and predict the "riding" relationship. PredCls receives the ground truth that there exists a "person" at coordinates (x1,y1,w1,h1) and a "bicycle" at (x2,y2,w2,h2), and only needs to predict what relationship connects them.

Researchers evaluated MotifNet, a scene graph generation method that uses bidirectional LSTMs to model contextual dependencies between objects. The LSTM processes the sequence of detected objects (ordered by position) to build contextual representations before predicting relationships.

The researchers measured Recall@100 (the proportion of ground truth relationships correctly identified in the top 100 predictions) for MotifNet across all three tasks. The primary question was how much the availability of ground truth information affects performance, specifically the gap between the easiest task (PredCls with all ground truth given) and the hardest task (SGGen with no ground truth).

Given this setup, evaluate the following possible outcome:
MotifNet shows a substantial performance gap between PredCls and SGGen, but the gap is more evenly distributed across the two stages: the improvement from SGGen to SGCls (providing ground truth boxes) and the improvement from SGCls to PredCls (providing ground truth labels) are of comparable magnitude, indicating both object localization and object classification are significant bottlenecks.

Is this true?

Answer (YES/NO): NO